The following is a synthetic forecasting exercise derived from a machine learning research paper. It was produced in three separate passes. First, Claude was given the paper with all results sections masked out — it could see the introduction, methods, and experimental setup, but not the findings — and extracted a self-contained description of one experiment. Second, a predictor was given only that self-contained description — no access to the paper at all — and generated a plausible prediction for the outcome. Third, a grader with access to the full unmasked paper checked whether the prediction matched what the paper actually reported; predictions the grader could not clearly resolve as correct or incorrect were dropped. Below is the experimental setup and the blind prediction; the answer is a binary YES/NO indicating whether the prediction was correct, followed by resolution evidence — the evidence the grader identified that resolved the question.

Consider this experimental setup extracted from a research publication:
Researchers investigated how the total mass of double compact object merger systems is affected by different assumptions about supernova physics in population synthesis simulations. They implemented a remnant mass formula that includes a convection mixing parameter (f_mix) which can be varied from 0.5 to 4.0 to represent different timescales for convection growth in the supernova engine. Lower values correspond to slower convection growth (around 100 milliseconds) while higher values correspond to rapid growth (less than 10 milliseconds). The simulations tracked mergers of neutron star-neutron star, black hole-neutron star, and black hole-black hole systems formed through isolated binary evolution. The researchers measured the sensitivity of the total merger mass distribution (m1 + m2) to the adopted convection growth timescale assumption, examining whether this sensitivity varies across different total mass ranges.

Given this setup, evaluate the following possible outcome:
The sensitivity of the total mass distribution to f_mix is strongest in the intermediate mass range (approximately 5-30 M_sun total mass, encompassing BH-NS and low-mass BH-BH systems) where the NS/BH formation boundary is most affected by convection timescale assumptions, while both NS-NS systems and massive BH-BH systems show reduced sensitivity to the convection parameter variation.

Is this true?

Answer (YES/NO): NO